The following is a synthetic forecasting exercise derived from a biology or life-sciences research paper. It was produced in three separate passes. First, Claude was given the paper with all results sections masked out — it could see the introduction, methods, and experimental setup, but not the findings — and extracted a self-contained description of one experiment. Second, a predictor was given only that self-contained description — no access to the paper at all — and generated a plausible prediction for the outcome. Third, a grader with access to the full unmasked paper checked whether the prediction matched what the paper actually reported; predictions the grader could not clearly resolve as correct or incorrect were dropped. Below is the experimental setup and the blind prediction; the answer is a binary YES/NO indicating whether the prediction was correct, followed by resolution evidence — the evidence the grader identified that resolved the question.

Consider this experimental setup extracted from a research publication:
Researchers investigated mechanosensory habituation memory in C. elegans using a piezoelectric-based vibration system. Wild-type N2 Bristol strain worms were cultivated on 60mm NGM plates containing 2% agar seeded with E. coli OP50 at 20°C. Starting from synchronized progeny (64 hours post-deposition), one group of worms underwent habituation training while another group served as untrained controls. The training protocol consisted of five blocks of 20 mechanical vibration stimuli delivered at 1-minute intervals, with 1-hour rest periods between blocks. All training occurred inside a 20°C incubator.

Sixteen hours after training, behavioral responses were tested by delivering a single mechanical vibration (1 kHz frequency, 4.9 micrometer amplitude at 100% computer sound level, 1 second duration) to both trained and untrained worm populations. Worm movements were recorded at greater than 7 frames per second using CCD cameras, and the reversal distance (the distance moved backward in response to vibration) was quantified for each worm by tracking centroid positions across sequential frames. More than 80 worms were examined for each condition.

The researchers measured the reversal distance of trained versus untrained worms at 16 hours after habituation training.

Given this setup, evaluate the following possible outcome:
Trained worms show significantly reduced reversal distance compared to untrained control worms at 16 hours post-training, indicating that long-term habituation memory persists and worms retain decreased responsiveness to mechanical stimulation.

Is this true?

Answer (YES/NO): YES